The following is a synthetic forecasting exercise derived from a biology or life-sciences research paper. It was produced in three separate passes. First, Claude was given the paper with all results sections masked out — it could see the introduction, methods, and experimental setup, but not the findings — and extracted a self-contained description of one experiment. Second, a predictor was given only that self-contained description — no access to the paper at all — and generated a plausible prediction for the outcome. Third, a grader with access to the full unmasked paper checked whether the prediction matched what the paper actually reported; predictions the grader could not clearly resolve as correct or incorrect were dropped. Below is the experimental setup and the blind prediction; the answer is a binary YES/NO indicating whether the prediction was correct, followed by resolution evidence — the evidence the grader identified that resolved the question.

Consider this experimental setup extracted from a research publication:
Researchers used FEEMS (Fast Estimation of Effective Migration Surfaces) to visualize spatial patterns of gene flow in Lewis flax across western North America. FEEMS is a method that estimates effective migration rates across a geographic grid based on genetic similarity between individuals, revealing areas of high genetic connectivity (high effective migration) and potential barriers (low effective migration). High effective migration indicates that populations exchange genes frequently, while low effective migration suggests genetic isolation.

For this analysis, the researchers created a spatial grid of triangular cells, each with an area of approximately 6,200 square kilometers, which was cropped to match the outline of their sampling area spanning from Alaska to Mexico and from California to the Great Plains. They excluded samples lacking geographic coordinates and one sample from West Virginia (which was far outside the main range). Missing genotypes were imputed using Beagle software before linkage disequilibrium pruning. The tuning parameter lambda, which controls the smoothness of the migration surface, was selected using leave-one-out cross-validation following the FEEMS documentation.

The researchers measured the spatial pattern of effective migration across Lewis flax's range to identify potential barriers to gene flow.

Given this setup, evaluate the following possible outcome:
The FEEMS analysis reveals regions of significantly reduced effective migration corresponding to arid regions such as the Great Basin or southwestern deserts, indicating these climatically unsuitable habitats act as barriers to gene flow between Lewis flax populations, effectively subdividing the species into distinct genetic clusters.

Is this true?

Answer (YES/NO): NO